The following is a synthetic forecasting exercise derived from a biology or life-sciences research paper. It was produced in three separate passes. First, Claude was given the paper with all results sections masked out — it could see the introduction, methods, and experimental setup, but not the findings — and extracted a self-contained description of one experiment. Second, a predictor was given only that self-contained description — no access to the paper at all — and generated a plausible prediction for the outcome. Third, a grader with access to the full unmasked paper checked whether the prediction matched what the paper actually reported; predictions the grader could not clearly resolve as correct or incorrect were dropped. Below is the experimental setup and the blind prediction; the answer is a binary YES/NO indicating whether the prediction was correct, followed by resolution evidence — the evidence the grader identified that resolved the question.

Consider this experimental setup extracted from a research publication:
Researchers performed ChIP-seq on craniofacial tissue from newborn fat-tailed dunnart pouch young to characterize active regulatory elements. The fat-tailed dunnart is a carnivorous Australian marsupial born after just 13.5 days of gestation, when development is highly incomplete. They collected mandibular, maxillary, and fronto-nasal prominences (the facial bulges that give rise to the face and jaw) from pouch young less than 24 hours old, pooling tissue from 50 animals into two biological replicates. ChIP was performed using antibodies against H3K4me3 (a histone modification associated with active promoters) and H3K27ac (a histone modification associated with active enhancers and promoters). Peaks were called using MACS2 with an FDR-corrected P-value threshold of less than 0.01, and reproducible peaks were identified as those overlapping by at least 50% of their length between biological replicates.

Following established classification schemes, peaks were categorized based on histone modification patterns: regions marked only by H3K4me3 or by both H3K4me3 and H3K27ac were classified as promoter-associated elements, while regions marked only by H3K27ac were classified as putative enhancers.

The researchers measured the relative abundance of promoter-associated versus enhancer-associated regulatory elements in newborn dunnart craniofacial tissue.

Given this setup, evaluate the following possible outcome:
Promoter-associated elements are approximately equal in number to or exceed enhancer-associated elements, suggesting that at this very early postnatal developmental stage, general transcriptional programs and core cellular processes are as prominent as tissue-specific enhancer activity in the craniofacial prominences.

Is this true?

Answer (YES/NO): YES